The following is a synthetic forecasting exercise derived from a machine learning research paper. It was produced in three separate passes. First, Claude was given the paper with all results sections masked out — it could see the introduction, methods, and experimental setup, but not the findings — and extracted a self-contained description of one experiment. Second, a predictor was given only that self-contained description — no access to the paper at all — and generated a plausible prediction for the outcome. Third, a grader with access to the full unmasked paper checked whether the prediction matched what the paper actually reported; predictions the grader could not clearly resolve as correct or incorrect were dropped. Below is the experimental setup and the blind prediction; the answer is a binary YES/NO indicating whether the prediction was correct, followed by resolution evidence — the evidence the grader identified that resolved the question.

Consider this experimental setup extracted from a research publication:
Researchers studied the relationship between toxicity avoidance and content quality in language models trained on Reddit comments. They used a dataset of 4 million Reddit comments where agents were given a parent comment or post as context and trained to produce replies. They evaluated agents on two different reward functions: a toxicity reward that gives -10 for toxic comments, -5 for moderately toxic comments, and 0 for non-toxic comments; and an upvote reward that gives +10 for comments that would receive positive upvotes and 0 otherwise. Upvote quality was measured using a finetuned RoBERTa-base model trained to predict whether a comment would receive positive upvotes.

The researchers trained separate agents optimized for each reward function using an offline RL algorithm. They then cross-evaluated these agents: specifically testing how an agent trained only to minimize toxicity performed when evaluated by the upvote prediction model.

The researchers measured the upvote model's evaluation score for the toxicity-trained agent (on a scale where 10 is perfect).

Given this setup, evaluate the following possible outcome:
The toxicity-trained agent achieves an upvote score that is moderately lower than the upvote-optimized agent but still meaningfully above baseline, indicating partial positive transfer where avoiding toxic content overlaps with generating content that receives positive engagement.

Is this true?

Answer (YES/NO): NO